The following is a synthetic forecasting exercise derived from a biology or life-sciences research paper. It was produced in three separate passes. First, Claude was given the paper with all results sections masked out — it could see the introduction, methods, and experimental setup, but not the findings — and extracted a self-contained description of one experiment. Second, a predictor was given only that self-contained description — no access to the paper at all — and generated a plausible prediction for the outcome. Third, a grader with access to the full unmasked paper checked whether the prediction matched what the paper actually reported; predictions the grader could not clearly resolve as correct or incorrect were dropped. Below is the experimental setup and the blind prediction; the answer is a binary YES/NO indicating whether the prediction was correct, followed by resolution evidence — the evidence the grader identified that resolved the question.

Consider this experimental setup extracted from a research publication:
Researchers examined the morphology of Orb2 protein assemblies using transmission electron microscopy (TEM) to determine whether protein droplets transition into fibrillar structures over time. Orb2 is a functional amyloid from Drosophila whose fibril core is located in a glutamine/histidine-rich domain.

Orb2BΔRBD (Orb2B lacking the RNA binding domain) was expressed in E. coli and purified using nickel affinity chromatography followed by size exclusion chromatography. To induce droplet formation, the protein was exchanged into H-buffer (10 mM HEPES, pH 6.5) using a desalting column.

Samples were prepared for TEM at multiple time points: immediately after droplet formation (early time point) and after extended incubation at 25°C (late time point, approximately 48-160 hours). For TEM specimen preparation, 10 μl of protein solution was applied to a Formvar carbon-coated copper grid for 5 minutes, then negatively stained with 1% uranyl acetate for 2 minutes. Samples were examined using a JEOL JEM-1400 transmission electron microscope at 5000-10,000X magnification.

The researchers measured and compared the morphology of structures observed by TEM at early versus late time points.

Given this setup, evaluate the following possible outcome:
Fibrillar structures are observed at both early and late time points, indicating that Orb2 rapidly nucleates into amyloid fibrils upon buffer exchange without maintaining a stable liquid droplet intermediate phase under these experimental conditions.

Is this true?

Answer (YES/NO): NO